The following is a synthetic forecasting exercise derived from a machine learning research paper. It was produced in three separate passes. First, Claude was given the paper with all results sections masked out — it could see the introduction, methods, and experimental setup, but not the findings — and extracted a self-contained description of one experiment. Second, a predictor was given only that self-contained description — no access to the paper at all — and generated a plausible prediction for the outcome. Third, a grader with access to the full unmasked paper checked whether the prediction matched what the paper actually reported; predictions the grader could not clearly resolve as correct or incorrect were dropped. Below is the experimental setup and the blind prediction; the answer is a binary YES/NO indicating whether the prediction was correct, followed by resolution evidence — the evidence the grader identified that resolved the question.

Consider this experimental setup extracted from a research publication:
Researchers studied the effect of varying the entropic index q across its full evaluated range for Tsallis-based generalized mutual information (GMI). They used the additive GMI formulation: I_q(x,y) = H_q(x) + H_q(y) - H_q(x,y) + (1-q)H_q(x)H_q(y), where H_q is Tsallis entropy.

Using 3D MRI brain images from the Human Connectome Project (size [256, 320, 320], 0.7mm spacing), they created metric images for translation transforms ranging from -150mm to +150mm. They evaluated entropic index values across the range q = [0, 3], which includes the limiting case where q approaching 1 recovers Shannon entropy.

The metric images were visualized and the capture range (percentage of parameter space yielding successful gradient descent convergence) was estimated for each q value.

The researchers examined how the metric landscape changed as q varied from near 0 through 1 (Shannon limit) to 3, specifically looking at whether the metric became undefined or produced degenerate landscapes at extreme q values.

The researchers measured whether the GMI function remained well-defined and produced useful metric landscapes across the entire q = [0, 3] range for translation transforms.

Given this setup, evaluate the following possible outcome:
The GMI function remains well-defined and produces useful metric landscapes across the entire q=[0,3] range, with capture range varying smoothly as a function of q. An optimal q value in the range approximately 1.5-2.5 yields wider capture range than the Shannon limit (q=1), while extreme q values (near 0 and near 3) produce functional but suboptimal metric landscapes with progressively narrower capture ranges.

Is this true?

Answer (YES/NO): NO